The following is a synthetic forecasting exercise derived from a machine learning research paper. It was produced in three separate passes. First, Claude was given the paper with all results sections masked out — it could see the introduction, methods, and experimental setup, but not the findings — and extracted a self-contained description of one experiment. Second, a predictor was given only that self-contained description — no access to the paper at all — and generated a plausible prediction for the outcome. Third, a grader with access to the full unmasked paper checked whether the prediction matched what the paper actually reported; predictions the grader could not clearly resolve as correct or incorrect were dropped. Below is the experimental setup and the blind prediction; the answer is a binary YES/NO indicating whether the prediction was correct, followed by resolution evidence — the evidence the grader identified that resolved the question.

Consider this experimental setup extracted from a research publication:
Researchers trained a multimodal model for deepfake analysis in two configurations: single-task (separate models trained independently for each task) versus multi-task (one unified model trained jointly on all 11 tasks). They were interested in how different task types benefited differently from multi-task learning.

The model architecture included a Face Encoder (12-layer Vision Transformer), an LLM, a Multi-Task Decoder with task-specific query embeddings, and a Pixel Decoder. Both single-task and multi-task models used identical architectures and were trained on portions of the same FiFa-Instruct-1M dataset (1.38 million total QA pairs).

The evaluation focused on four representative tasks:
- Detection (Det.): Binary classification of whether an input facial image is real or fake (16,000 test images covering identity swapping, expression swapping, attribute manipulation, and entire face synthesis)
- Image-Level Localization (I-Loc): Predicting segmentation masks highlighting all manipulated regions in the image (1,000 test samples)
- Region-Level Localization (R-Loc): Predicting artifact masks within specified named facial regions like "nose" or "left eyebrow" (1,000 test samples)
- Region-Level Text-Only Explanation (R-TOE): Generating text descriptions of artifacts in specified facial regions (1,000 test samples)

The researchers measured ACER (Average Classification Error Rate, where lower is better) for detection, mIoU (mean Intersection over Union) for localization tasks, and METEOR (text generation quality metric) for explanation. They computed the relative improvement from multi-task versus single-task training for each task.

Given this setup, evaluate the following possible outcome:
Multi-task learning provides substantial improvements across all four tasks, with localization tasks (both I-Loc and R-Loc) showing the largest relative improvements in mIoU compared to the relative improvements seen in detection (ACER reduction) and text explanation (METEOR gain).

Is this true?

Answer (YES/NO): NO